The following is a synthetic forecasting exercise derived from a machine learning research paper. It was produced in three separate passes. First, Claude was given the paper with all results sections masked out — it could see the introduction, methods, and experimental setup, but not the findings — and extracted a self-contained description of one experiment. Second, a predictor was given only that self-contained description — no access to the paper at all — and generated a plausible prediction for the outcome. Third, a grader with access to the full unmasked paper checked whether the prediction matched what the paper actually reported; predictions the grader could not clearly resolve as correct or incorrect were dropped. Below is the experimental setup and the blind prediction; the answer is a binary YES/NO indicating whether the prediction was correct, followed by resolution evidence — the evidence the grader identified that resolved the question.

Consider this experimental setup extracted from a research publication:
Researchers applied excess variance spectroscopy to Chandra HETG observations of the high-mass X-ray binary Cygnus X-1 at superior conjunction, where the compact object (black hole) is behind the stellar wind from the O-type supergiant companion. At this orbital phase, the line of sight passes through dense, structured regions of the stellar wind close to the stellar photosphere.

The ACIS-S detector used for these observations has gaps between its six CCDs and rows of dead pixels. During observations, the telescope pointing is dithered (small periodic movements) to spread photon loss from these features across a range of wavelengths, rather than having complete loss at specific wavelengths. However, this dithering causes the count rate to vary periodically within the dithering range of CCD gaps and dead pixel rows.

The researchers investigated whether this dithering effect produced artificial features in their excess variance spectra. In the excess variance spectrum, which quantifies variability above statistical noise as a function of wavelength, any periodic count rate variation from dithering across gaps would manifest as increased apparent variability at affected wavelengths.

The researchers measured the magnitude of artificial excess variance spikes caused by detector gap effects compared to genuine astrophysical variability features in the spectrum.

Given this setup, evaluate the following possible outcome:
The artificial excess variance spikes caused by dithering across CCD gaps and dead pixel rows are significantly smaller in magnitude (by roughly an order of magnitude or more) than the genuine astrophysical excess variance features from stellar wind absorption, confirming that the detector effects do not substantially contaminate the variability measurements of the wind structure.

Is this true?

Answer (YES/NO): NO